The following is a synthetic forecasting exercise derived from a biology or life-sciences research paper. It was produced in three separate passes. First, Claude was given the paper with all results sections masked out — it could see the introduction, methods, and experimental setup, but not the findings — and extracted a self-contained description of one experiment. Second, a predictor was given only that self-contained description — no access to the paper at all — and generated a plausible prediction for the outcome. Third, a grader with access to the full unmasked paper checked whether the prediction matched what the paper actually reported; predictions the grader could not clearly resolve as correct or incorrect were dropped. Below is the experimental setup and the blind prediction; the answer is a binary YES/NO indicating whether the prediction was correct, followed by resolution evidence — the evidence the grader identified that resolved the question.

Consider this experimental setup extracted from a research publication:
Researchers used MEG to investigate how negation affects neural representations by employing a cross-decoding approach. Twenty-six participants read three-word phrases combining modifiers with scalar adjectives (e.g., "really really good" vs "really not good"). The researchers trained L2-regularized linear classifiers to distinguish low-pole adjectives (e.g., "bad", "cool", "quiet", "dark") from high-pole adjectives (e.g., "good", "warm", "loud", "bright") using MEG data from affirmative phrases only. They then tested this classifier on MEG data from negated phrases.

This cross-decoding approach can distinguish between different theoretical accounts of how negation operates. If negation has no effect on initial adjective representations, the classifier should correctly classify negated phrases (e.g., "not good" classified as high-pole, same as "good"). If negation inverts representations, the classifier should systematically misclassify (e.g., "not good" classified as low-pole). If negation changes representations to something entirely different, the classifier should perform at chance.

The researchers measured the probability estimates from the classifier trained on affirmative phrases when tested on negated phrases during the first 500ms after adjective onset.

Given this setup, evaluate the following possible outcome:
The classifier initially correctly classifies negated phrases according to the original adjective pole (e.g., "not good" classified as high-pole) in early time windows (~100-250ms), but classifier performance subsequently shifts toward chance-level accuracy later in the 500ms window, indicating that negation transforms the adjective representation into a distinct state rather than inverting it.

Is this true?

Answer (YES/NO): NO